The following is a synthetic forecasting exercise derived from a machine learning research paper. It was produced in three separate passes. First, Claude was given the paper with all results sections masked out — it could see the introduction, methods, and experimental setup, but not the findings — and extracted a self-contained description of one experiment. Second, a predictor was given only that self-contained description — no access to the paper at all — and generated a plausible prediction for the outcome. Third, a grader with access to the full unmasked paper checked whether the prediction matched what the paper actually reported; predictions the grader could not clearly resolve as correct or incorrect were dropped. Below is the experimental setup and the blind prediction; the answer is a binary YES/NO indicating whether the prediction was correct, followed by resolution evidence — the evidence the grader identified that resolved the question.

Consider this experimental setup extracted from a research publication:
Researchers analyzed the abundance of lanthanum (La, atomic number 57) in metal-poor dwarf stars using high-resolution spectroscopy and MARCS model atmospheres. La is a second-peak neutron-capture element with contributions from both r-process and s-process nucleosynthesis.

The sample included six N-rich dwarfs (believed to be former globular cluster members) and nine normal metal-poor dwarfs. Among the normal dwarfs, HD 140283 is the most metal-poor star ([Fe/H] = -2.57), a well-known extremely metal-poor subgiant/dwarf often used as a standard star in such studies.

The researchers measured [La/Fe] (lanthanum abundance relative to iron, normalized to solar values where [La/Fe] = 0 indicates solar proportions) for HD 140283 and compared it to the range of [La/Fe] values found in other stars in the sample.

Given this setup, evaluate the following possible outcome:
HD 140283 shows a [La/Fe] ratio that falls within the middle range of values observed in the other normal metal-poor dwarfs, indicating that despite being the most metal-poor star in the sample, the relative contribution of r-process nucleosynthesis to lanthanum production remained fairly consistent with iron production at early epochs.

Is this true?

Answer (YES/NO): NO